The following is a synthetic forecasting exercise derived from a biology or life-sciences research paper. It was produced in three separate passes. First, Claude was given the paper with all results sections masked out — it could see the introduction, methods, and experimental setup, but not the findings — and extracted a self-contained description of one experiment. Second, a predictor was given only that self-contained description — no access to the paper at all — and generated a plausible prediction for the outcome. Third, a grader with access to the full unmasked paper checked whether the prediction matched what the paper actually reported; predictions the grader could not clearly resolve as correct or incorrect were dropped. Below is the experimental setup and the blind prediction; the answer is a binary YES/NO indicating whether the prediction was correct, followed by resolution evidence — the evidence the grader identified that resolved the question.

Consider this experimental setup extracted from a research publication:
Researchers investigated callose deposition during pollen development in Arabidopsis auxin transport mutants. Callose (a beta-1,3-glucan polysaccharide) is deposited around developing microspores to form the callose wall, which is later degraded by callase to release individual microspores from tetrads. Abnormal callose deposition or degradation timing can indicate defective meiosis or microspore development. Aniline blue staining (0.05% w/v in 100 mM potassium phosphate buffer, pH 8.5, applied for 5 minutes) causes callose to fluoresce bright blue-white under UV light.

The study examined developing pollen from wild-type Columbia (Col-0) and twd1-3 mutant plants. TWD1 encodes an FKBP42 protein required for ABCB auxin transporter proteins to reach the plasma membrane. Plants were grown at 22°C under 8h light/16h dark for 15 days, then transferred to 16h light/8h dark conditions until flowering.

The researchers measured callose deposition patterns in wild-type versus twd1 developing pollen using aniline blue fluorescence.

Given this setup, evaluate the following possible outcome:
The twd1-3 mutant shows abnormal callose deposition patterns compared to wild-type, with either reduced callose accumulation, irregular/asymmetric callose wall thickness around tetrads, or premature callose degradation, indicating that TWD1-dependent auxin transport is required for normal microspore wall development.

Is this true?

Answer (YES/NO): NO